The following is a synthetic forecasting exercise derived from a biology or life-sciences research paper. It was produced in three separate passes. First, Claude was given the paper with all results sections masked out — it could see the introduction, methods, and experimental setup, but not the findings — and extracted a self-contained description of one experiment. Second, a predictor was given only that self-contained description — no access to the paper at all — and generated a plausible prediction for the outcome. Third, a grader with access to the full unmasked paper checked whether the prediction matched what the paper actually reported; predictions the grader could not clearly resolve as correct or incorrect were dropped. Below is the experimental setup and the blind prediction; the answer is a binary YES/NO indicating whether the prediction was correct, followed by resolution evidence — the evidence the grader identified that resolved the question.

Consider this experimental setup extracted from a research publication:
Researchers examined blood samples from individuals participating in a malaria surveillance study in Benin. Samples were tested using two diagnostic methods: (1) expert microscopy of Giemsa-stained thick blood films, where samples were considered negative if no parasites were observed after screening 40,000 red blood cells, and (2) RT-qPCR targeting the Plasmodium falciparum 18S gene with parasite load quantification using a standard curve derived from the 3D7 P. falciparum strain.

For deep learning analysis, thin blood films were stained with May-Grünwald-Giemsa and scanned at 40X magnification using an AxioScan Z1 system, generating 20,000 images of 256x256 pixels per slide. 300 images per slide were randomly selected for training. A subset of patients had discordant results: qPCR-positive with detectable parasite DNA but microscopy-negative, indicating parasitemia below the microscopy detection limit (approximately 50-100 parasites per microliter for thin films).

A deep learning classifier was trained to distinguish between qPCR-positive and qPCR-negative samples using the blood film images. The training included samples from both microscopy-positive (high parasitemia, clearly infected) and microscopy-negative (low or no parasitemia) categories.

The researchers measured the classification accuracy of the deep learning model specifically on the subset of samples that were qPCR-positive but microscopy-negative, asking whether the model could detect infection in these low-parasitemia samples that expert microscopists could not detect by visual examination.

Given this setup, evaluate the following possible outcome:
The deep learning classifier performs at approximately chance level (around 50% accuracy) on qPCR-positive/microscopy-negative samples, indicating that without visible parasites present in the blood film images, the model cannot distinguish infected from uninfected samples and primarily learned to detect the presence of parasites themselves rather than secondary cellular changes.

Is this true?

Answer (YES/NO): NO